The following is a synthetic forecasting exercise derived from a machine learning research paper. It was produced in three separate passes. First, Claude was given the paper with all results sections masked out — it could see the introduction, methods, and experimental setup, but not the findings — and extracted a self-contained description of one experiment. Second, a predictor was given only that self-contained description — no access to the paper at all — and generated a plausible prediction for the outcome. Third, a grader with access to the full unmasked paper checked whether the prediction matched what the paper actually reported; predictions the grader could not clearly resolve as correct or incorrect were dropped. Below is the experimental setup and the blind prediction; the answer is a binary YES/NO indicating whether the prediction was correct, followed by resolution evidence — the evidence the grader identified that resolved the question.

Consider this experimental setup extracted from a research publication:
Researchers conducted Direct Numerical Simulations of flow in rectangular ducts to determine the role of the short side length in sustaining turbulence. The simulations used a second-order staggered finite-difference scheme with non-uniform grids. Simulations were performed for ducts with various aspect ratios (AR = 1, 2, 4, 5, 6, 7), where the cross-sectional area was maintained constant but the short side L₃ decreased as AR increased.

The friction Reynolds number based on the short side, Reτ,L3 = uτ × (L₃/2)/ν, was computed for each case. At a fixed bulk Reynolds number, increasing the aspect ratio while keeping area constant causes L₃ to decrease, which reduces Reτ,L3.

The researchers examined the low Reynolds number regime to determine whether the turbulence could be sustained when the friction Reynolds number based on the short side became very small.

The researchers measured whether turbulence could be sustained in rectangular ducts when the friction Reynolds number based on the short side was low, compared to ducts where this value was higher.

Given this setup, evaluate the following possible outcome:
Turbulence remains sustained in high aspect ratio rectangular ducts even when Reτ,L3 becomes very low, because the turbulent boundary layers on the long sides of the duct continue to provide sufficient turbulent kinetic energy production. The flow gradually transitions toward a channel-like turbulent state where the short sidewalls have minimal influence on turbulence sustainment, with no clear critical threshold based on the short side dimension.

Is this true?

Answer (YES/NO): NO